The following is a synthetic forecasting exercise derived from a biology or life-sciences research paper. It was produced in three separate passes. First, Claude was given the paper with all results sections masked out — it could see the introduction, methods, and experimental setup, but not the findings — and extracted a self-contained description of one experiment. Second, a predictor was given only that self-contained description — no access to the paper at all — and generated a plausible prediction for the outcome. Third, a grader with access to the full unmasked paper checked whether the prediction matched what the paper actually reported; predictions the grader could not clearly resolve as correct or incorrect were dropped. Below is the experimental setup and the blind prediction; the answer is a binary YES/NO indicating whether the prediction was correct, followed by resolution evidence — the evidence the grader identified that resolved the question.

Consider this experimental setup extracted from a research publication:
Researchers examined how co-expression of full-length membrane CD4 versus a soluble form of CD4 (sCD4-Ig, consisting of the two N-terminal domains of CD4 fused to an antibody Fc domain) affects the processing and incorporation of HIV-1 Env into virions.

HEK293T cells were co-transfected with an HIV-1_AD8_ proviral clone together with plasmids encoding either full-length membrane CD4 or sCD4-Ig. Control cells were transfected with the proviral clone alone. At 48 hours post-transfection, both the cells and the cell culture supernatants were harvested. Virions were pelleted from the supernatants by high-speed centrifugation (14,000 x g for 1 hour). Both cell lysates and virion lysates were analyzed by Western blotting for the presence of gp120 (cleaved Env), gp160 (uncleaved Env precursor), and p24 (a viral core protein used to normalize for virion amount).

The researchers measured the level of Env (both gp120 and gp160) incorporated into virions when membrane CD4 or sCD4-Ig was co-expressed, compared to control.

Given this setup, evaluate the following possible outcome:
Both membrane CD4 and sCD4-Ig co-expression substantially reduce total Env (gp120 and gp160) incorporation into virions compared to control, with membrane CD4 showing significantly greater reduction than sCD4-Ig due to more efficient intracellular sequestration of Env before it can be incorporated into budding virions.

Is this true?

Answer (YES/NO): NO